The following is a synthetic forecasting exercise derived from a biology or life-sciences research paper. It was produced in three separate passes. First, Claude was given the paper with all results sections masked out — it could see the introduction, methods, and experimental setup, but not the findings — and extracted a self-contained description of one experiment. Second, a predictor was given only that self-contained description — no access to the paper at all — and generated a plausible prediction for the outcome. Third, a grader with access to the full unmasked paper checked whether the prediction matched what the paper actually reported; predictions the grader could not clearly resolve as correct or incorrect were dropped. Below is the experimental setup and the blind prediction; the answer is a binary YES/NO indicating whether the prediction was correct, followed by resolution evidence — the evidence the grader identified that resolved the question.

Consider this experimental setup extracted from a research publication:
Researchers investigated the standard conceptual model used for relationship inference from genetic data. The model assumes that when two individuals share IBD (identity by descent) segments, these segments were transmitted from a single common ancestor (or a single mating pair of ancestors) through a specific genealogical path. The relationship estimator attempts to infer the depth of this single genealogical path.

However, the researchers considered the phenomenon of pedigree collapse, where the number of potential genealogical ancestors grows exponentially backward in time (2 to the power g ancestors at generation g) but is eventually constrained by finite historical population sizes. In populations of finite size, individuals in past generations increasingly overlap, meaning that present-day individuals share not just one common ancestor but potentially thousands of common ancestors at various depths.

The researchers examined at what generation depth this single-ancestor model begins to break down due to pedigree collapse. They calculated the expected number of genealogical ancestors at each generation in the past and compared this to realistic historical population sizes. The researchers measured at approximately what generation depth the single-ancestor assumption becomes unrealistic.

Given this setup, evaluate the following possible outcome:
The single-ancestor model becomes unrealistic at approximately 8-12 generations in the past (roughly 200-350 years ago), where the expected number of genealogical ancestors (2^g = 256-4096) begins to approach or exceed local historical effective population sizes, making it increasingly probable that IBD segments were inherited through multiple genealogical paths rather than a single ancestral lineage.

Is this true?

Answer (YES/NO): YES